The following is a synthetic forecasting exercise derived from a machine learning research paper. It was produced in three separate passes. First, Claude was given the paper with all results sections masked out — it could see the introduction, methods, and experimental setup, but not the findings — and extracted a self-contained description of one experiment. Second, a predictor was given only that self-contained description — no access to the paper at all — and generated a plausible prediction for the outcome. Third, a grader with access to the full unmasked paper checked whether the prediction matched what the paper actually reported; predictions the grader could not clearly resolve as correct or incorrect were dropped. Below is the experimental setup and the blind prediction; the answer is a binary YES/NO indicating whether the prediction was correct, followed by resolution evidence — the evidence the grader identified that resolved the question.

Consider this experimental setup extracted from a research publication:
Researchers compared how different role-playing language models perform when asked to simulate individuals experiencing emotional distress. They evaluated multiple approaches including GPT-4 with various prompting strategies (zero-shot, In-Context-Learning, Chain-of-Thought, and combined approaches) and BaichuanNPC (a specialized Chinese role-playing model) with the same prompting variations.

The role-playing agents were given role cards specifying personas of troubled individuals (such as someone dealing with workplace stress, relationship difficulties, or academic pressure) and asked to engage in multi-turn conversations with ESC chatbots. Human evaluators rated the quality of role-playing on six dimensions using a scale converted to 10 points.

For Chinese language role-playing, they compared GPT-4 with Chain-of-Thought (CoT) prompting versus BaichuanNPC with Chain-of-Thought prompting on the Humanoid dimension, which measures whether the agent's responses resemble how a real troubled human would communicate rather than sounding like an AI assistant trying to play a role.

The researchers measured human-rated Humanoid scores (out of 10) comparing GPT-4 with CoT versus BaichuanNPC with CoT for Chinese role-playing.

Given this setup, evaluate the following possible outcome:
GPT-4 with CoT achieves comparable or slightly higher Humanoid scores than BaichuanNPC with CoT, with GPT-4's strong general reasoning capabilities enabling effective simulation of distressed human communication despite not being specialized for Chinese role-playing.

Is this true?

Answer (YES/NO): NO